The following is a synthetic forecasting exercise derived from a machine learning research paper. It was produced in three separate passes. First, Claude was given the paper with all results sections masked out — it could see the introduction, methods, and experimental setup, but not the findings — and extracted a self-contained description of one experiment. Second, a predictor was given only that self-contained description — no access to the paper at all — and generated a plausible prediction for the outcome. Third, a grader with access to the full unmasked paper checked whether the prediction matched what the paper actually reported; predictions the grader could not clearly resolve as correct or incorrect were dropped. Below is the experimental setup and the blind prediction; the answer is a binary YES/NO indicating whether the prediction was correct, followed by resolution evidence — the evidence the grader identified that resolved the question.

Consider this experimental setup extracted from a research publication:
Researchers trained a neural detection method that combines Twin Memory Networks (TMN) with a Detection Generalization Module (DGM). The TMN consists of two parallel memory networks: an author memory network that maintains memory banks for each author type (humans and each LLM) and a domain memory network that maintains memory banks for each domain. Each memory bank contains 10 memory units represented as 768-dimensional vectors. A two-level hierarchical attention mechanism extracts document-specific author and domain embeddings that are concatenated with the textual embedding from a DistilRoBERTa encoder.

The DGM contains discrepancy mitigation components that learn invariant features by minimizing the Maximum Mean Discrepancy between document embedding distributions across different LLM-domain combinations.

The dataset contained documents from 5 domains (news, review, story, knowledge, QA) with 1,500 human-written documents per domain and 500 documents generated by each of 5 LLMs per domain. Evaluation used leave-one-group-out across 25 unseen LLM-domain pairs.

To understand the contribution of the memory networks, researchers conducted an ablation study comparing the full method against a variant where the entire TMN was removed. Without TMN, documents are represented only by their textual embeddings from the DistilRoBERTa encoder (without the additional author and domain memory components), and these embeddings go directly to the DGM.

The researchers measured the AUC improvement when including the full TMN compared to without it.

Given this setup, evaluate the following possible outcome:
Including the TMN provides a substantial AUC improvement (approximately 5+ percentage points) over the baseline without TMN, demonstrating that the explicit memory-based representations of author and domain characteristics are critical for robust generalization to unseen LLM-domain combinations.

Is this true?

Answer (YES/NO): NO